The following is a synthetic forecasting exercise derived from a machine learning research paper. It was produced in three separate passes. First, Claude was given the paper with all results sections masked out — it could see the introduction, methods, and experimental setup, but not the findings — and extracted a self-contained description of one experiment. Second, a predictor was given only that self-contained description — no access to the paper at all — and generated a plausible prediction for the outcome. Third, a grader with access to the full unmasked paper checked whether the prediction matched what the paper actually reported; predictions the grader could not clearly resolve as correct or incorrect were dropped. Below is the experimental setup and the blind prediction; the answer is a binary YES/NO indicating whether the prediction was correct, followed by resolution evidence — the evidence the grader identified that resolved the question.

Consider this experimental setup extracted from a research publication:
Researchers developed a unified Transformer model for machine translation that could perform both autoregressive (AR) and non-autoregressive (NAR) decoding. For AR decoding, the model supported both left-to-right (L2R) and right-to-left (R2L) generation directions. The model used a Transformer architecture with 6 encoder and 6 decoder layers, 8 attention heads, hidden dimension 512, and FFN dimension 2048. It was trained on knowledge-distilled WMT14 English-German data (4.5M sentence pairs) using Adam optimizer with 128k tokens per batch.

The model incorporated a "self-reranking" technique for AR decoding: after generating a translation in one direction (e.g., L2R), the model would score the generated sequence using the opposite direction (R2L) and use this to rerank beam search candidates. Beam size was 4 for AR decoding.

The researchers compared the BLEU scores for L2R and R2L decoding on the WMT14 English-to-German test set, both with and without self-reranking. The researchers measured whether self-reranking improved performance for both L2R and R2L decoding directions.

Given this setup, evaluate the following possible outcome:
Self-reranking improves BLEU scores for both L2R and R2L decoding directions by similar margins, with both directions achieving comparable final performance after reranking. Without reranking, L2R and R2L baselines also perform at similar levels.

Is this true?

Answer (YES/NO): NO